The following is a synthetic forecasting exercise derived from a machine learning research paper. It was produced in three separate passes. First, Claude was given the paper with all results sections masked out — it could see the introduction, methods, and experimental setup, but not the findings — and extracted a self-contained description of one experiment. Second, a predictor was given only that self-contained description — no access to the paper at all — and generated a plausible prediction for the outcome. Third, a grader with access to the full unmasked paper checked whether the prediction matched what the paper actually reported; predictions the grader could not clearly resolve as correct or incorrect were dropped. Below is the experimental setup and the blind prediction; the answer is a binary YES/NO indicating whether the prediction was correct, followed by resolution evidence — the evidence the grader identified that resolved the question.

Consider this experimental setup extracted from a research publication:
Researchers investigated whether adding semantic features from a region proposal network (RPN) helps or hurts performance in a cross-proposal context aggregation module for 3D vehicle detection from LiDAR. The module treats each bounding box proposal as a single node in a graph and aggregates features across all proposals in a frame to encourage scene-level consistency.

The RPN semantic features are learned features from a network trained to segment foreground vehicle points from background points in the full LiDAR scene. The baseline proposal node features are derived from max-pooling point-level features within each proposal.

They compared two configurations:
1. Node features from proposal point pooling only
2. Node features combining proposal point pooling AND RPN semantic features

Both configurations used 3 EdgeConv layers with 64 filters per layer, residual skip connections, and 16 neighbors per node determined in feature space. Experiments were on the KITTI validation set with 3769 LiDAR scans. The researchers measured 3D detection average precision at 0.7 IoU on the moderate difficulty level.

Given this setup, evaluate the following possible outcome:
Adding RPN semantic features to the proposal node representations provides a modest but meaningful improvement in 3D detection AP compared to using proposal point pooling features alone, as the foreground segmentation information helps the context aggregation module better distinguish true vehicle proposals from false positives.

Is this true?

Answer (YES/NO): NO